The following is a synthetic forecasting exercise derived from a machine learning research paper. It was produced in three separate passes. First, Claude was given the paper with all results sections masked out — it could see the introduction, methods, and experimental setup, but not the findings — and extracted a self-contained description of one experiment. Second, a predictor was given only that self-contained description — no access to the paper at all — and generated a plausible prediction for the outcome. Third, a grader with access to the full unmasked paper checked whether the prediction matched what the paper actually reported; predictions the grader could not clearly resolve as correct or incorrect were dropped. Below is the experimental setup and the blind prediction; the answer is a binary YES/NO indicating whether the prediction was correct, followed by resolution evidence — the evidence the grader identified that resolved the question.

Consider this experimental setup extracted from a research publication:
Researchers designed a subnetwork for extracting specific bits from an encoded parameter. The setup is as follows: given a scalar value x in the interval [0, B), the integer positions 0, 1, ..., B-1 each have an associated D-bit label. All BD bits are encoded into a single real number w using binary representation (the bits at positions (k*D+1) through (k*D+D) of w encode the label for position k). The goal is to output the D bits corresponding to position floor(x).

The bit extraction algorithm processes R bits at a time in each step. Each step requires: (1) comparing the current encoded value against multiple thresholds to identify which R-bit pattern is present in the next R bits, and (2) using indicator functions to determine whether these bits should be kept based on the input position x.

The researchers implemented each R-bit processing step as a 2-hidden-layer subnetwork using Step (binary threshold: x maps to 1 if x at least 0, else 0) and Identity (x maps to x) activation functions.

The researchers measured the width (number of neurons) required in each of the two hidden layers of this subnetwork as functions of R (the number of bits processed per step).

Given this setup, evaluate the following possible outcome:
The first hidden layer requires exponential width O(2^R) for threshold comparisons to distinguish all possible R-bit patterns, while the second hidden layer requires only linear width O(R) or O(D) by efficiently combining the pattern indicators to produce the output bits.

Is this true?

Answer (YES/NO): YES